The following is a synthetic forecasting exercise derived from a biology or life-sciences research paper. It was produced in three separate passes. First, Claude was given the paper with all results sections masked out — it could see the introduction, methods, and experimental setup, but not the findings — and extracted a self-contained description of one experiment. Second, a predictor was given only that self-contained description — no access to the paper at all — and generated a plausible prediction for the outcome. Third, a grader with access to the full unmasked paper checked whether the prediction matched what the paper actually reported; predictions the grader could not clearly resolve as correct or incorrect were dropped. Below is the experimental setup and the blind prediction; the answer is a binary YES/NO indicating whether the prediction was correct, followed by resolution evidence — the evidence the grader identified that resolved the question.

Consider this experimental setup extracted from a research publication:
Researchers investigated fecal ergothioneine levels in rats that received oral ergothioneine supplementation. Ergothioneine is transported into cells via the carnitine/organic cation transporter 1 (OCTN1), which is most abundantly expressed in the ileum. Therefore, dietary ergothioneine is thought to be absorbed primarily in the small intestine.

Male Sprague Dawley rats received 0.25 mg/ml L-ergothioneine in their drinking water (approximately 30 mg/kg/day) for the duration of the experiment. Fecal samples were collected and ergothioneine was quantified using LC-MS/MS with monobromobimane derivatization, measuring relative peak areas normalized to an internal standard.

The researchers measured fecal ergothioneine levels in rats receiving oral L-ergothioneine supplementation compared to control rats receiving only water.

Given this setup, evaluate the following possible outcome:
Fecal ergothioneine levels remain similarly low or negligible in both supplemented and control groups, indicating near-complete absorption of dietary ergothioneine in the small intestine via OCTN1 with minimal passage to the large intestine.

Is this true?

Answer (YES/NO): NO